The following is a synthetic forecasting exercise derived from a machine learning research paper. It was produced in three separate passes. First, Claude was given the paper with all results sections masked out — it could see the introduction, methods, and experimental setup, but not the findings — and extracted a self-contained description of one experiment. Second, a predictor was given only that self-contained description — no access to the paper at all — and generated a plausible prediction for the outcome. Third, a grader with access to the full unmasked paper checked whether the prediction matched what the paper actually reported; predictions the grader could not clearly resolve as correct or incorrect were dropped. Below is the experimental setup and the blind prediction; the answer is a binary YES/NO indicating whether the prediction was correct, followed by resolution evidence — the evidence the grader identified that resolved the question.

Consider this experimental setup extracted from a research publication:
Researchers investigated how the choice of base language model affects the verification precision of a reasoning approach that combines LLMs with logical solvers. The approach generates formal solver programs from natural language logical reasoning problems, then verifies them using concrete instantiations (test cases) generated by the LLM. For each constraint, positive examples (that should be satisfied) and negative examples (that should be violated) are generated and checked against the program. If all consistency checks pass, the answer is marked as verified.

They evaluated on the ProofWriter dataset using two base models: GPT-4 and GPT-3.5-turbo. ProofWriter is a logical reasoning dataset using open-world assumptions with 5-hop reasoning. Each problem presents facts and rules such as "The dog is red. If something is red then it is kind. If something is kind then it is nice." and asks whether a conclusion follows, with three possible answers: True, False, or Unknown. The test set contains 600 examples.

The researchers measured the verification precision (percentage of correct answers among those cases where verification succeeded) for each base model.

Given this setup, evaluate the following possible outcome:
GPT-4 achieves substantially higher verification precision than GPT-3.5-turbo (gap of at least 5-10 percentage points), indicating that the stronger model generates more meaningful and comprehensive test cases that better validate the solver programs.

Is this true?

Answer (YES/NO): NO